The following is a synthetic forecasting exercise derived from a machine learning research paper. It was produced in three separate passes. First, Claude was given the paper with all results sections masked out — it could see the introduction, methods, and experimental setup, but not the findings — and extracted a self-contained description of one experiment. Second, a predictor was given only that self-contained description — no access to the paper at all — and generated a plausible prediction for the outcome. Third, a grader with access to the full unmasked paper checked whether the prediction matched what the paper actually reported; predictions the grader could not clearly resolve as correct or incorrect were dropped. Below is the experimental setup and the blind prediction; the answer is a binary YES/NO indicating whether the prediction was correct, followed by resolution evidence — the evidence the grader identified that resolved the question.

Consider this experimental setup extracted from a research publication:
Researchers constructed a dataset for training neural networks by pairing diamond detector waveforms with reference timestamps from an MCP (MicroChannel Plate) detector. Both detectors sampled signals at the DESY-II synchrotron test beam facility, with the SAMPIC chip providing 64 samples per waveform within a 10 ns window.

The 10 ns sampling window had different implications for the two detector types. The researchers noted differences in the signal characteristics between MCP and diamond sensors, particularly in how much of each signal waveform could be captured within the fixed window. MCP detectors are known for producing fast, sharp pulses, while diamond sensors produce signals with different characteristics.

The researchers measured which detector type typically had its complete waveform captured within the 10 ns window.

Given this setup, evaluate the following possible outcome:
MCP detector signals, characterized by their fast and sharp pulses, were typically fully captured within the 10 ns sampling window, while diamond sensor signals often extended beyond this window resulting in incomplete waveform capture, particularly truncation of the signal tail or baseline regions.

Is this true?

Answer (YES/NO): YES